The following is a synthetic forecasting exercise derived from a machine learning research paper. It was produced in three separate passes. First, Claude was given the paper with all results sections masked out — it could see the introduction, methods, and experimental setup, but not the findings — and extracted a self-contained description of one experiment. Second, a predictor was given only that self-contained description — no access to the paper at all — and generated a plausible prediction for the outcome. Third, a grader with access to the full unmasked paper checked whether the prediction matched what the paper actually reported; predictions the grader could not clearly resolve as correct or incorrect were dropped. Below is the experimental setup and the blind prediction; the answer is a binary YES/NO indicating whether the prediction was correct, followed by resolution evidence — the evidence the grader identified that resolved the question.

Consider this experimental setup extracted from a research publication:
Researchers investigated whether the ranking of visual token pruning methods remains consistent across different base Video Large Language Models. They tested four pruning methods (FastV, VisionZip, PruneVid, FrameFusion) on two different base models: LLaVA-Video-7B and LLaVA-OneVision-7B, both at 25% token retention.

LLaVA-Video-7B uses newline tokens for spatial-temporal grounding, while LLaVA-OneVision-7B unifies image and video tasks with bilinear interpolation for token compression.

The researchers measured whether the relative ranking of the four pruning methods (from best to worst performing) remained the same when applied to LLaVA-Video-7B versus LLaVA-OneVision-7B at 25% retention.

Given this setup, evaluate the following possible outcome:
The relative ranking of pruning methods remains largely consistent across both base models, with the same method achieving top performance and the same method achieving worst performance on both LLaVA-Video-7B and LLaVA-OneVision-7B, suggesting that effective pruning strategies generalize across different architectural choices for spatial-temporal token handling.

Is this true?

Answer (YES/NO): NO